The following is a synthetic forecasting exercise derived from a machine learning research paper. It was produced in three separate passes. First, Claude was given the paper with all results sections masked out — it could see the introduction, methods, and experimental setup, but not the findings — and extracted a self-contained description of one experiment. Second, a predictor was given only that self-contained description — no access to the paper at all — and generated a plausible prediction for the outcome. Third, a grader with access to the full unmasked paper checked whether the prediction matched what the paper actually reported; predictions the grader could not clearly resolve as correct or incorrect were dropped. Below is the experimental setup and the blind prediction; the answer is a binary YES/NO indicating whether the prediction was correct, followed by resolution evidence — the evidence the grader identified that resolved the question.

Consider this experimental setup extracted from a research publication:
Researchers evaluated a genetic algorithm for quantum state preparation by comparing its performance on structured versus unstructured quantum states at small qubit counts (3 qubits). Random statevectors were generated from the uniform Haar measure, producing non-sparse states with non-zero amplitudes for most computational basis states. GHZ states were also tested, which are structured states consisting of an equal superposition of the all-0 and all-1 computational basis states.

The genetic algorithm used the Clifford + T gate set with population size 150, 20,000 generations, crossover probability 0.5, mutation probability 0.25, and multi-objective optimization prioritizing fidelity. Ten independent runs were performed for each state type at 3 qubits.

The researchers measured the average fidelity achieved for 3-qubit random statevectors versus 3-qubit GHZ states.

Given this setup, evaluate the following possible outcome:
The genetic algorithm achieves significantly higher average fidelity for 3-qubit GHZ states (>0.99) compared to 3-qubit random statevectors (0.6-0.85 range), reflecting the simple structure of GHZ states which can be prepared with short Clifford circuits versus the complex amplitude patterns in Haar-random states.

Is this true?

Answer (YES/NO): NO